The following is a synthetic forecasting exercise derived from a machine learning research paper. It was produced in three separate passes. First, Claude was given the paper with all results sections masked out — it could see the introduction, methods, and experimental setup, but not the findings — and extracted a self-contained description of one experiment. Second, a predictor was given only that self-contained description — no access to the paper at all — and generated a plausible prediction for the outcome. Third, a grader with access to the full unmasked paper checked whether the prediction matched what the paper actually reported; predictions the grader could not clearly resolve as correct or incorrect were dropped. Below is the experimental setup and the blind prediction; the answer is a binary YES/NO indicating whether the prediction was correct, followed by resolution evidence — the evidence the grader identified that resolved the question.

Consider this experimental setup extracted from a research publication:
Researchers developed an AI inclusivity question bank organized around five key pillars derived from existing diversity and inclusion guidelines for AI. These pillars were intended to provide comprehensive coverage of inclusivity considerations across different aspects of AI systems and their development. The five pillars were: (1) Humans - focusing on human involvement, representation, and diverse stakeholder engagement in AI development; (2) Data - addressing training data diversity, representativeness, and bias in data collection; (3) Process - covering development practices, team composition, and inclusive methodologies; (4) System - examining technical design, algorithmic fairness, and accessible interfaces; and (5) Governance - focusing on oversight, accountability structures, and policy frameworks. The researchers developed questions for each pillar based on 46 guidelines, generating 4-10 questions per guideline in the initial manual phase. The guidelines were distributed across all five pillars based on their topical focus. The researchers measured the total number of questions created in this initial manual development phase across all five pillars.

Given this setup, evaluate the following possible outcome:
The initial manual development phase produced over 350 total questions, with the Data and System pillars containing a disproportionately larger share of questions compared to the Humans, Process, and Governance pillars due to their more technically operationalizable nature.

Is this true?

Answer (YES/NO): NO